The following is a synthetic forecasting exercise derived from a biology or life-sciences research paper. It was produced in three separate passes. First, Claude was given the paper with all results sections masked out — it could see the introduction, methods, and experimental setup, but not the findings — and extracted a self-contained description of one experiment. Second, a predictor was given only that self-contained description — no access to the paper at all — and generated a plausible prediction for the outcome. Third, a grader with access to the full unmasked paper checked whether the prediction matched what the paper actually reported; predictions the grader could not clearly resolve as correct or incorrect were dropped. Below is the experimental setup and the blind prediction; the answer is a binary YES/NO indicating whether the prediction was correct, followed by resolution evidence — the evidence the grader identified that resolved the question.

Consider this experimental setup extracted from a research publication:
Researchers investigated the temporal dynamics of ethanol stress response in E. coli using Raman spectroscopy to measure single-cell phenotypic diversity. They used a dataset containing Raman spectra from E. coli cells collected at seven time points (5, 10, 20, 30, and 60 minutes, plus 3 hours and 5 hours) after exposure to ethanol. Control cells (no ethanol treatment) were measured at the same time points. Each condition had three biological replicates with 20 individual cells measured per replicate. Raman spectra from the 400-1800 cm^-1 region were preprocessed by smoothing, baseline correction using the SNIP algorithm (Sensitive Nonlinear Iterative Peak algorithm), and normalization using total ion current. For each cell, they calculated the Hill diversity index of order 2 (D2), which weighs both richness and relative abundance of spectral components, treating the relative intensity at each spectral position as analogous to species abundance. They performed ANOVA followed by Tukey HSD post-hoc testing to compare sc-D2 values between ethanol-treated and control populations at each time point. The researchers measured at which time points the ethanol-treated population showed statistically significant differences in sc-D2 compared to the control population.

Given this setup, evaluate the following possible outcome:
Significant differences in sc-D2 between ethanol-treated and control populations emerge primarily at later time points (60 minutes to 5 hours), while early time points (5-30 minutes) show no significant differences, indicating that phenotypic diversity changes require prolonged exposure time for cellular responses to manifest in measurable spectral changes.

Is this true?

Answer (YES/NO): NO